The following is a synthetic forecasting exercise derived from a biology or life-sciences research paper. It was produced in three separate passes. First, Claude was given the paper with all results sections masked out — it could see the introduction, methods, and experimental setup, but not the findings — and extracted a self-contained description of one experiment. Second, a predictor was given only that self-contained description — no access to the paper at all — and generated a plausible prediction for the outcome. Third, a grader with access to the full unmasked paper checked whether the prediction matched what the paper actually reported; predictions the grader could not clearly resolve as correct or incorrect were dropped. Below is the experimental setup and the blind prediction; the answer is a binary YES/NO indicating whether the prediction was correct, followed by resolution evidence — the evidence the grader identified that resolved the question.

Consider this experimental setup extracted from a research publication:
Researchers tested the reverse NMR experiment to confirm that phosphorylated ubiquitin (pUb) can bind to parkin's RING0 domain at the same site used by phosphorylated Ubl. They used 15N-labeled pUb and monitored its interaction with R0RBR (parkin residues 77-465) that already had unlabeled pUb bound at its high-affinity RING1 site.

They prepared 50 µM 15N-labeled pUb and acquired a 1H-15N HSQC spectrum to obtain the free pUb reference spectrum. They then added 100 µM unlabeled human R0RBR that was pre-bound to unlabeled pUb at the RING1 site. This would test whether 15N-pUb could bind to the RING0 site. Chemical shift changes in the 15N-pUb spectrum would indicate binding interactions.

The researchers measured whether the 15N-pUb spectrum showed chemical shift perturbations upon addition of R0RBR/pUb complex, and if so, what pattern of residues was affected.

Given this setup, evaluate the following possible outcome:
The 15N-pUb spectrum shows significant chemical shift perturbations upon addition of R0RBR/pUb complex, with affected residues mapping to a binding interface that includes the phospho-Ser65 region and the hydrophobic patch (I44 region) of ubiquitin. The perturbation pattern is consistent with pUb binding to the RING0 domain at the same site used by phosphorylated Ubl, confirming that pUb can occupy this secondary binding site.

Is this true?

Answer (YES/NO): NO